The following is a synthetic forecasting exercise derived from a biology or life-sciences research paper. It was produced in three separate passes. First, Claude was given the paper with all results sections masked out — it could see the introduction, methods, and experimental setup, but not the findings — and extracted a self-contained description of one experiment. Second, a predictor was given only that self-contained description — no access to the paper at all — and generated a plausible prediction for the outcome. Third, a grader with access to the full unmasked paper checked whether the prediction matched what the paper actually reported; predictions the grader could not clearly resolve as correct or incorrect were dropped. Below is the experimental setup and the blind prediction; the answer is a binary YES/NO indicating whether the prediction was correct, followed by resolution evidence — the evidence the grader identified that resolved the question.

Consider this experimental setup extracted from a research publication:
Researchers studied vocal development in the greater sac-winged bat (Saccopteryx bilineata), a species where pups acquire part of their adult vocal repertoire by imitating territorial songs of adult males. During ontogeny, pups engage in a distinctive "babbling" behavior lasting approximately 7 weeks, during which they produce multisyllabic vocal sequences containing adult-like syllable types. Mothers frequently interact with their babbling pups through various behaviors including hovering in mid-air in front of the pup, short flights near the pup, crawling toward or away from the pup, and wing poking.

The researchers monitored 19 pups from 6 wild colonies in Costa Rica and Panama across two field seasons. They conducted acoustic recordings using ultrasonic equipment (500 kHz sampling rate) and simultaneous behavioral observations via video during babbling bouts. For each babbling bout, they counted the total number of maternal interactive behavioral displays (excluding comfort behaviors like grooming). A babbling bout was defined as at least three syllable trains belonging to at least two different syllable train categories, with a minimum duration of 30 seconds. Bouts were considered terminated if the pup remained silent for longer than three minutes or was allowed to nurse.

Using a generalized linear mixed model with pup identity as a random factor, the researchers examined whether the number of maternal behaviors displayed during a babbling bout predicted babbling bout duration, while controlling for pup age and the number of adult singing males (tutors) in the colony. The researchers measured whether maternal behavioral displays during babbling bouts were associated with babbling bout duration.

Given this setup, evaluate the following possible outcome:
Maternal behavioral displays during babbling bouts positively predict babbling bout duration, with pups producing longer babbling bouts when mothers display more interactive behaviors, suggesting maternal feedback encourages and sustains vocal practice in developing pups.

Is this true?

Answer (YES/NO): YES